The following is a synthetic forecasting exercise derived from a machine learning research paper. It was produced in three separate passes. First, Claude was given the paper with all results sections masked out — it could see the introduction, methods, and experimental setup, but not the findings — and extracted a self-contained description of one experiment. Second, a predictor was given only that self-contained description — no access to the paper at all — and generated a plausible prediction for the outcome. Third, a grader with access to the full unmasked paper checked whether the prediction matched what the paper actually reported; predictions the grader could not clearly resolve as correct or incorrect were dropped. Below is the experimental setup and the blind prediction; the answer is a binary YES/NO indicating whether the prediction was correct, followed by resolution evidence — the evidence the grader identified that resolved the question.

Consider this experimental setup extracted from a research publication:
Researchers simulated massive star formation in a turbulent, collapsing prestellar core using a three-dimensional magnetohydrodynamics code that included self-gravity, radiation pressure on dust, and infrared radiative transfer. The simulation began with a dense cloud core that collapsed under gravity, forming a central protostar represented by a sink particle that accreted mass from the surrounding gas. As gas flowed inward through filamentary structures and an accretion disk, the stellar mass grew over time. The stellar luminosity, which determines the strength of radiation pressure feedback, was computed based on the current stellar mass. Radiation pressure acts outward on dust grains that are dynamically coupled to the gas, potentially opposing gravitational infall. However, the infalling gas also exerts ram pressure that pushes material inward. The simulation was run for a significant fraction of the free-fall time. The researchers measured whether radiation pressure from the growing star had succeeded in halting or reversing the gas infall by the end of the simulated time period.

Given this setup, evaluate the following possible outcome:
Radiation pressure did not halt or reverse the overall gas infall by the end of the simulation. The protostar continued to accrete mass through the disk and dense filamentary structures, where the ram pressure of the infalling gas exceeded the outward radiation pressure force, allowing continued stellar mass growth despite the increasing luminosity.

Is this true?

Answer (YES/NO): YES